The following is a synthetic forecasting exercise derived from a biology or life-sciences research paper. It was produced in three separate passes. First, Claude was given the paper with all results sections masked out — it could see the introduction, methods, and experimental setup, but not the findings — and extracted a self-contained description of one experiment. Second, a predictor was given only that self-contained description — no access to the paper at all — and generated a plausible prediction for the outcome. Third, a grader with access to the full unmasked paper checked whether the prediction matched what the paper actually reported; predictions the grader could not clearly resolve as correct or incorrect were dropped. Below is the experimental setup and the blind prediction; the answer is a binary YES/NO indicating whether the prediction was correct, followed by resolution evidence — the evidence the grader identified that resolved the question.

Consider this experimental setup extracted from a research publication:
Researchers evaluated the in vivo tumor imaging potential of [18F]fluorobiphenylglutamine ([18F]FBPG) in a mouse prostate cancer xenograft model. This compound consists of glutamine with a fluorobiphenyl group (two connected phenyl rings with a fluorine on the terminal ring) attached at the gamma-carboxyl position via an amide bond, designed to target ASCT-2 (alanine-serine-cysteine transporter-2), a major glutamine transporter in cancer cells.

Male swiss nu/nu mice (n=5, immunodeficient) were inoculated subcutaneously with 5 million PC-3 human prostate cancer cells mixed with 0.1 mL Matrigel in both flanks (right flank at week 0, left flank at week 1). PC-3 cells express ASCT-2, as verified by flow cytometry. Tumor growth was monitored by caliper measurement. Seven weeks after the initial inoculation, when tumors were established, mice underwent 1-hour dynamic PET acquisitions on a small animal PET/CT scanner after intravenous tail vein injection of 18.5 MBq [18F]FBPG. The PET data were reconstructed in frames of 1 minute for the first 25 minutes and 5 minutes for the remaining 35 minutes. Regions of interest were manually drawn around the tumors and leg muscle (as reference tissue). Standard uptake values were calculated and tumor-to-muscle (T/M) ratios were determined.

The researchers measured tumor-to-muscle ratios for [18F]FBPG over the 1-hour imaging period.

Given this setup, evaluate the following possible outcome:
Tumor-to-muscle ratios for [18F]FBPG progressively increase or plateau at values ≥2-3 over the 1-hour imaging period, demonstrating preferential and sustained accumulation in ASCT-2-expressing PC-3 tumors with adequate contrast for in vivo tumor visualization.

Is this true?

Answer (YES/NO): NO